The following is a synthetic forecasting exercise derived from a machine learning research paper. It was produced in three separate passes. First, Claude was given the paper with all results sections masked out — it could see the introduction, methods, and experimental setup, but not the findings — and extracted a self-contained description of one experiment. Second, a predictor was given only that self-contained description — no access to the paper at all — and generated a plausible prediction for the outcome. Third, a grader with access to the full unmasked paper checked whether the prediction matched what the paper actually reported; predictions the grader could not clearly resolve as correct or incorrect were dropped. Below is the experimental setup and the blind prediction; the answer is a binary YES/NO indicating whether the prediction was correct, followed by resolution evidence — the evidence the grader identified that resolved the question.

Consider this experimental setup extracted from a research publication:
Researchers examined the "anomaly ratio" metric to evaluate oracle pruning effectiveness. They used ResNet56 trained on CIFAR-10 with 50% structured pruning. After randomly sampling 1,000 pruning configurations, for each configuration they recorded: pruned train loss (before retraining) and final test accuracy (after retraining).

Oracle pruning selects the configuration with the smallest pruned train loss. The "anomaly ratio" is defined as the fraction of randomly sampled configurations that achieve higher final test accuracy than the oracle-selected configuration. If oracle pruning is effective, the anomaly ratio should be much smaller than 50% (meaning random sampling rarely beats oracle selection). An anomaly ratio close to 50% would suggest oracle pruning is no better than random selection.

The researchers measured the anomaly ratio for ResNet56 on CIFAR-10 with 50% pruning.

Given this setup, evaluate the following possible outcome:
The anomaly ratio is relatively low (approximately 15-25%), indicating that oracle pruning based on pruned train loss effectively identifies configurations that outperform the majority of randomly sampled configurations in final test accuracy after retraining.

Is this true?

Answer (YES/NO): YES